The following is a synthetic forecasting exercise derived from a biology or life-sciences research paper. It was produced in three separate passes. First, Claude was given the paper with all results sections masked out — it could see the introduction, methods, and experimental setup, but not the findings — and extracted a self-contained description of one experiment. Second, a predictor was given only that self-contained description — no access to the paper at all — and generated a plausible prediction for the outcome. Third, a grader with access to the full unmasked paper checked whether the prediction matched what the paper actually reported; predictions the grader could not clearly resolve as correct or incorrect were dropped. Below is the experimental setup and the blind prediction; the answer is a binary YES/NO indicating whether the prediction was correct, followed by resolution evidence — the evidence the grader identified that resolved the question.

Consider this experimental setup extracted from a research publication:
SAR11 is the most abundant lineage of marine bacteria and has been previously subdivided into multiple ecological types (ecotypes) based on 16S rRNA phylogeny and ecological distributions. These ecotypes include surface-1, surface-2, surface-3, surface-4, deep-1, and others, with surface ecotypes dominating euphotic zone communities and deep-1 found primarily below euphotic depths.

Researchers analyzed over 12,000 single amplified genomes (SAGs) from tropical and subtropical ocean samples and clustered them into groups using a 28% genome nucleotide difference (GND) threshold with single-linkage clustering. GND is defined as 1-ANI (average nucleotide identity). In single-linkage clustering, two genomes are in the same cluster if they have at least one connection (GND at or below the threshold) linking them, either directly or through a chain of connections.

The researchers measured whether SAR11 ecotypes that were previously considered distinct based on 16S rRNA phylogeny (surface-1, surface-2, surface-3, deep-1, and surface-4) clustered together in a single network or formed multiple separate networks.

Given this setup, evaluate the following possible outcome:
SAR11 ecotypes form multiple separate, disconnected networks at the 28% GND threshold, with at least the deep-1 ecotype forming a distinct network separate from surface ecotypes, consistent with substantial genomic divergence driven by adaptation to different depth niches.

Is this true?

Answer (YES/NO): NO